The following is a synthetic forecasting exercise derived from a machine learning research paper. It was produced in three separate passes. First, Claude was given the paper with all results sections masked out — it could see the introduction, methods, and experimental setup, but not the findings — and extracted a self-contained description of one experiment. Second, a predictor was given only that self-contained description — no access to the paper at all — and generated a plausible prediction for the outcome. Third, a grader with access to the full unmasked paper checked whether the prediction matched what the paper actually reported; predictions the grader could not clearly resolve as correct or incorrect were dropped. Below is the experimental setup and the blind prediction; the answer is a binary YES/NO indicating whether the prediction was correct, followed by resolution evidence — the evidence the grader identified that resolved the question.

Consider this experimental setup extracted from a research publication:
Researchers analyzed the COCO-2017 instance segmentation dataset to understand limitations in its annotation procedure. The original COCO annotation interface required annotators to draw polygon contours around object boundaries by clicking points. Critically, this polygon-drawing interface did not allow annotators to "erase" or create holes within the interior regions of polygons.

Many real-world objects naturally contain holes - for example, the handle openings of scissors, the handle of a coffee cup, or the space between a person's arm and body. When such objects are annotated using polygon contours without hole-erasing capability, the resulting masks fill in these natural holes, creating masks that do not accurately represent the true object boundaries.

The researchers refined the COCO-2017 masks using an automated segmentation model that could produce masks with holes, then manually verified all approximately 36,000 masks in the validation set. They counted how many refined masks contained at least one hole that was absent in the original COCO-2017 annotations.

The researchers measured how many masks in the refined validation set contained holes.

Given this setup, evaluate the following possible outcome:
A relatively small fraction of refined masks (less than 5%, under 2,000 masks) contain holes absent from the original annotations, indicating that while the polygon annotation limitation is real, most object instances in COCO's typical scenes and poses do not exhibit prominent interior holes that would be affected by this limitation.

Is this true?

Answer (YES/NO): NO